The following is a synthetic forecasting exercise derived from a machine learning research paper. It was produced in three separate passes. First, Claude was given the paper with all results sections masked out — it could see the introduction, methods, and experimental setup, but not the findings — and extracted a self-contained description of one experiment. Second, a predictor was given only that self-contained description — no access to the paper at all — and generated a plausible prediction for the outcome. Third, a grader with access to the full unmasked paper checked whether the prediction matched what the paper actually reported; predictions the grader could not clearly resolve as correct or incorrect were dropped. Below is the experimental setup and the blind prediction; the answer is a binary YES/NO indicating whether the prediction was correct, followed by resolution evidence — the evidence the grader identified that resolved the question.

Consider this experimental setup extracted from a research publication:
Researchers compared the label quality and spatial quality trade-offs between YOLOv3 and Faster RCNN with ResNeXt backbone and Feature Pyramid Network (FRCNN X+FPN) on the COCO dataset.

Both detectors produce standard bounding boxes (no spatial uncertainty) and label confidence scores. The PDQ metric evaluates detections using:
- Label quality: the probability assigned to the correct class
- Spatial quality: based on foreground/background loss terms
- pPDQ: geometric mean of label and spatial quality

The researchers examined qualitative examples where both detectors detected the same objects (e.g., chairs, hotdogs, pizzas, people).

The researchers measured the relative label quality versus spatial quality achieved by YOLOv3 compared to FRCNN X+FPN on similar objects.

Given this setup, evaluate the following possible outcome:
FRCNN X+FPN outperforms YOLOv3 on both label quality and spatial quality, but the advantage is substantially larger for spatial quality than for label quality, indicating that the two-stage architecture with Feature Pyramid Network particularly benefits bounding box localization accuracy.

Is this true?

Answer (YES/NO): NO